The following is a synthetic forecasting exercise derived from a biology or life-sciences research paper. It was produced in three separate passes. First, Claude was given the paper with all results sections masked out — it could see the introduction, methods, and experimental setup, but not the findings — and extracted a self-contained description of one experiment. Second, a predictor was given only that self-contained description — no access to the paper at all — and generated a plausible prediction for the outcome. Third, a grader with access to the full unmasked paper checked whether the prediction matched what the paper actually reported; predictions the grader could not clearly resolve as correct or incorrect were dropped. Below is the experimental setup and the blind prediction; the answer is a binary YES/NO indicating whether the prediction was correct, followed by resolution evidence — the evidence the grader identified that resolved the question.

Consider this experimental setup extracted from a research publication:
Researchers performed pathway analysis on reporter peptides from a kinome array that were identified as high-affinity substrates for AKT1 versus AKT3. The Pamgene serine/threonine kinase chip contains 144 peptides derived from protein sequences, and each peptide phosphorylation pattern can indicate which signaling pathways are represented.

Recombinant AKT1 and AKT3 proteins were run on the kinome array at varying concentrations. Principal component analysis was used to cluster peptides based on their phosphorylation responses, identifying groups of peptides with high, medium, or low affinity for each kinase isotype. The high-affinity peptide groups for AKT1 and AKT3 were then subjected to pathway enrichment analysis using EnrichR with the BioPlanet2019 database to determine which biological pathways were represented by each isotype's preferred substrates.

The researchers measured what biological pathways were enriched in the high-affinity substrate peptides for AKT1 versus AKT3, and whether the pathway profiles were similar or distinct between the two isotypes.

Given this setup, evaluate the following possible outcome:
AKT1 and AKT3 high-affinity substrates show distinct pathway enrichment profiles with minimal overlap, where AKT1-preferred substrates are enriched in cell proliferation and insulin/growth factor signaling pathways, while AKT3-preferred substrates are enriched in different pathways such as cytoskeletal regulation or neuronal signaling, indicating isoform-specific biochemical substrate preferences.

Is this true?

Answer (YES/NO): NO